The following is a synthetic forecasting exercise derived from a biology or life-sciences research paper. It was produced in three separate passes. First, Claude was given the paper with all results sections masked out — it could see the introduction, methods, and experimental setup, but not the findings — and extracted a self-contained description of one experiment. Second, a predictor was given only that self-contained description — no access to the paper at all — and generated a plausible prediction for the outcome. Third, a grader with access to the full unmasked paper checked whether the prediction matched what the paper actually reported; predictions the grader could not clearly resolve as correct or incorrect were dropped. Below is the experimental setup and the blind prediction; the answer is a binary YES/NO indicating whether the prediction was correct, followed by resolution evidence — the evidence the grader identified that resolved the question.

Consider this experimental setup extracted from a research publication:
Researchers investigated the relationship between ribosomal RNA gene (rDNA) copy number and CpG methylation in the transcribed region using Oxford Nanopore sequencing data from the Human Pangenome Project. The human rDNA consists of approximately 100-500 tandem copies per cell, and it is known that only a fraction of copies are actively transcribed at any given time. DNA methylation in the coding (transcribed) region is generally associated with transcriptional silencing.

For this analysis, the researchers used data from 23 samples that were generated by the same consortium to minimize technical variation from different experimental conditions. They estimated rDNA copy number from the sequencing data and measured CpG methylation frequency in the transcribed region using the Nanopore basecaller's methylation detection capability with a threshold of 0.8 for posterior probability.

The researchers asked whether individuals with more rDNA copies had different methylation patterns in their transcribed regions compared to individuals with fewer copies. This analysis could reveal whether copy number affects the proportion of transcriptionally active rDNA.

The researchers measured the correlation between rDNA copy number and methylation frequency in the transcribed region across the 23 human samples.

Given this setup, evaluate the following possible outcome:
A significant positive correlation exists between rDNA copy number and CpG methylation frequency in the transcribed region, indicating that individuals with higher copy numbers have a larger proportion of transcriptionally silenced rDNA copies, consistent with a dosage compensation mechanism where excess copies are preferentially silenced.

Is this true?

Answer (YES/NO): YES